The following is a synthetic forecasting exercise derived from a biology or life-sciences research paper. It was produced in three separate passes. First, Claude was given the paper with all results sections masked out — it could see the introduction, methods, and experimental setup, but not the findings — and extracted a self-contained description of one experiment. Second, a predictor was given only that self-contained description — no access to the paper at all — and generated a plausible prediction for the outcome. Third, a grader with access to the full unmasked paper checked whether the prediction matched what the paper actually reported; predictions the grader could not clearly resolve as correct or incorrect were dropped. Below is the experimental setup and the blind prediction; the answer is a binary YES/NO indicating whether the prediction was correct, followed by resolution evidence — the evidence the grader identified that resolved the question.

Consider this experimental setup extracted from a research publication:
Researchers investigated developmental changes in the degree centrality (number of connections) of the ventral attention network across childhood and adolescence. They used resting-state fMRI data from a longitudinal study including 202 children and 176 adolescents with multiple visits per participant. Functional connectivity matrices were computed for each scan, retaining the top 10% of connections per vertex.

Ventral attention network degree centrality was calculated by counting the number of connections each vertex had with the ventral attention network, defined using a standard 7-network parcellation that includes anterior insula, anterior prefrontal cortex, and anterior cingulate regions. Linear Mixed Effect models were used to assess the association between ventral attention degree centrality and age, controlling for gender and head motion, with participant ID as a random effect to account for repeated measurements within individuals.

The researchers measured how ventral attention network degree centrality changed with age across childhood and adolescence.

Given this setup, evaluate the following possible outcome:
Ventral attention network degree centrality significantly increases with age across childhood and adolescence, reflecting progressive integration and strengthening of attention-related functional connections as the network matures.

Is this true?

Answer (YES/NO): NO